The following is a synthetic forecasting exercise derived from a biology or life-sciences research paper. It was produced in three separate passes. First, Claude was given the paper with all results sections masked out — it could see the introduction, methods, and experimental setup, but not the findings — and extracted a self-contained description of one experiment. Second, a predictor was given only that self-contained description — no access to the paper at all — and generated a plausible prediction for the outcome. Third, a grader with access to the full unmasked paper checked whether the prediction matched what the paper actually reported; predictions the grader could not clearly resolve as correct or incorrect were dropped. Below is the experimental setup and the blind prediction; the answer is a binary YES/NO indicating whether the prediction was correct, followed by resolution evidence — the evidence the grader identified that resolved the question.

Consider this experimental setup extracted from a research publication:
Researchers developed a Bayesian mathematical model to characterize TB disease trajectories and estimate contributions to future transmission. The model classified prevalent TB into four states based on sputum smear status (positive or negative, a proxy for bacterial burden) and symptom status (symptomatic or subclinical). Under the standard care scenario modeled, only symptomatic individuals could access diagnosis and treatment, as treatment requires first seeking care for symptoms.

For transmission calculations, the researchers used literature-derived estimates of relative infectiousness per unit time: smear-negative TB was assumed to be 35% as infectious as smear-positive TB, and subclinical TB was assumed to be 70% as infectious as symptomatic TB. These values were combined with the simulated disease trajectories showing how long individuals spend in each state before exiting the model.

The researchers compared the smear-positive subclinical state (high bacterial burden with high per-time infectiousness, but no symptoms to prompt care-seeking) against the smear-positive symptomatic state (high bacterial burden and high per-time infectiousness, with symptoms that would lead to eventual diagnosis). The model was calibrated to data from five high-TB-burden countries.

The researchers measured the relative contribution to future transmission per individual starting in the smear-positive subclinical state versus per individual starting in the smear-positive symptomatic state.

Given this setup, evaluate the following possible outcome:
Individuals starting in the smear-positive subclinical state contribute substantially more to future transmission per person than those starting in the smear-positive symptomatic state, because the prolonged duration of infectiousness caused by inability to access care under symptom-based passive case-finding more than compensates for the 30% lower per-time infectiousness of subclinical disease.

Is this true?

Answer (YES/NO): YES